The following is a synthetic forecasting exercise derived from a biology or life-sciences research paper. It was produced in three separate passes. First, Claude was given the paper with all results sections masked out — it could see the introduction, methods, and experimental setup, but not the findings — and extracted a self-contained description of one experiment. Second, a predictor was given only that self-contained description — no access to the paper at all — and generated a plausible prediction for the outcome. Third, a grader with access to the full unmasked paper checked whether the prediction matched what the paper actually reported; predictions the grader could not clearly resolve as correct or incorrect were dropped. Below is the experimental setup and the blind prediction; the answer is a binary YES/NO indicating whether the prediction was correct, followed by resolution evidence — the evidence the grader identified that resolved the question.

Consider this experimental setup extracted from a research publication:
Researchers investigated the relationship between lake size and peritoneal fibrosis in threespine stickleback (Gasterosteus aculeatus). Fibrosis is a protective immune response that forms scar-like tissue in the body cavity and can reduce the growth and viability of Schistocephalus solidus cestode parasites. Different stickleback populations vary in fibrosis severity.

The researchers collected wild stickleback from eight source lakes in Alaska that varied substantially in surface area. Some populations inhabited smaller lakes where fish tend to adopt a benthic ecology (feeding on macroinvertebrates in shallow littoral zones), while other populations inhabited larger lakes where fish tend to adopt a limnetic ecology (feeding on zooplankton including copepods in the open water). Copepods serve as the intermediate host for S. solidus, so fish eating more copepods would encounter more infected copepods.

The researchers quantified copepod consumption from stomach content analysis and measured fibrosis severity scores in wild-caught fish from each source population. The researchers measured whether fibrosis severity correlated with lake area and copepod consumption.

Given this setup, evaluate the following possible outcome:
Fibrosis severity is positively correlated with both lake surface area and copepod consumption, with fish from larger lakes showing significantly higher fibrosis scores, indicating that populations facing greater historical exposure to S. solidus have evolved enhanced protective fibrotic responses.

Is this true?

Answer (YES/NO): YES